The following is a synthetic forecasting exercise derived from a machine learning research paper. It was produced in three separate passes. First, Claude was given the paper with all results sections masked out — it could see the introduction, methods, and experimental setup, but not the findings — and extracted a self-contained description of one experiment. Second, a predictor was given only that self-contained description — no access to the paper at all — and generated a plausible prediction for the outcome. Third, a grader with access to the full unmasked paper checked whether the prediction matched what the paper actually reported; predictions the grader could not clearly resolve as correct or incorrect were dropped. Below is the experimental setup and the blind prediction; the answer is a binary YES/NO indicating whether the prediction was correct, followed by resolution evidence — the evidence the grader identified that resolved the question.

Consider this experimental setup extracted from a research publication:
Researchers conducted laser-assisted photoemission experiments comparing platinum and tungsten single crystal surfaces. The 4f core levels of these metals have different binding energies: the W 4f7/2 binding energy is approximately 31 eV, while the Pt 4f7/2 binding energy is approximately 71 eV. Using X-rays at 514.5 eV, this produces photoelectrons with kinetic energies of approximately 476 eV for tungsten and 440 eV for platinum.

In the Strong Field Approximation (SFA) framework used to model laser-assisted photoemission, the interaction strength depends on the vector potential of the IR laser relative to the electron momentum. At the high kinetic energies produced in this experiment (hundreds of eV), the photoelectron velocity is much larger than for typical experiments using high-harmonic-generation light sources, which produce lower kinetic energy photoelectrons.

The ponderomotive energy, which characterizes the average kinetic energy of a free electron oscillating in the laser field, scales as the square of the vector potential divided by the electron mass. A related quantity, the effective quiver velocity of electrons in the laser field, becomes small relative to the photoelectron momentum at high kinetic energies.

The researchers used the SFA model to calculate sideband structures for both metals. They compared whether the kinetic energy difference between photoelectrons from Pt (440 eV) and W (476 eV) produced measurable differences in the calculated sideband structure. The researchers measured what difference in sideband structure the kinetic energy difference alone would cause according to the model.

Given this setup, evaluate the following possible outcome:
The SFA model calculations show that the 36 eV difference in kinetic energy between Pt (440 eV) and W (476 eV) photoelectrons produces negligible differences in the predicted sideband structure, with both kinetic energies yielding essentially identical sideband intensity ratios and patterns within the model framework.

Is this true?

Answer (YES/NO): YES